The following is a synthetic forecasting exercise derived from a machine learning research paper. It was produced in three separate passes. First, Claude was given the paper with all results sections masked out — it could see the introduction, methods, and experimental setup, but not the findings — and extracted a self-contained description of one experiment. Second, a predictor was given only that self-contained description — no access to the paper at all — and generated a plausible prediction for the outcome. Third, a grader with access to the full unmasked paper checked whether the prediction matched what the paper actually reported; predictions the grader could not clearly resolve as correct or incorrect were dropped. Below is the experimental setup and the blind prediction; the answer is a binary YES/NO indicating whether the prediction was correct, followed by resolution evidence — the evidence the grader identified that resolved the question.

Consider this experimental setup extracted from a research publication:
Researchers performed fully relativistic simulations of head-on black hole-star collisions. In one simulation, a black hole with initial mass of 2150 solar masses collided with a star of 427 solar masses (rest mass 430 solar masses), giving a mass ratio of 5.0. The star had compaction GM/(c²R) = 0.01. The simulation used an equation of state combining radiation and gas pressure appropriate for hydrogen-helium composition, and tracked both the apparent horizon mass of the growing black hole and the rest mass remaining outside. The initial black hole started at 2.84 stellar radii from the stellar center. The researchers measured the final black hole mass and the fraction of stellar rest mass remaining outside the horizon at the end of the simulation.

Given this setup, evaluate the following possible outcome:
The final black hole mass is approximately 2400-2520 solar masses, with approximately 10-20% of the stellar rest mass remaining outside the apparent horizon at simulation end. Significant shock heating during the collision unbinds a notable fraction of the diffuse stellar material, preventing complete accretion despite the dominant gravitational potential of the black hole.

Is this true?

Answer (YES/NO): NO